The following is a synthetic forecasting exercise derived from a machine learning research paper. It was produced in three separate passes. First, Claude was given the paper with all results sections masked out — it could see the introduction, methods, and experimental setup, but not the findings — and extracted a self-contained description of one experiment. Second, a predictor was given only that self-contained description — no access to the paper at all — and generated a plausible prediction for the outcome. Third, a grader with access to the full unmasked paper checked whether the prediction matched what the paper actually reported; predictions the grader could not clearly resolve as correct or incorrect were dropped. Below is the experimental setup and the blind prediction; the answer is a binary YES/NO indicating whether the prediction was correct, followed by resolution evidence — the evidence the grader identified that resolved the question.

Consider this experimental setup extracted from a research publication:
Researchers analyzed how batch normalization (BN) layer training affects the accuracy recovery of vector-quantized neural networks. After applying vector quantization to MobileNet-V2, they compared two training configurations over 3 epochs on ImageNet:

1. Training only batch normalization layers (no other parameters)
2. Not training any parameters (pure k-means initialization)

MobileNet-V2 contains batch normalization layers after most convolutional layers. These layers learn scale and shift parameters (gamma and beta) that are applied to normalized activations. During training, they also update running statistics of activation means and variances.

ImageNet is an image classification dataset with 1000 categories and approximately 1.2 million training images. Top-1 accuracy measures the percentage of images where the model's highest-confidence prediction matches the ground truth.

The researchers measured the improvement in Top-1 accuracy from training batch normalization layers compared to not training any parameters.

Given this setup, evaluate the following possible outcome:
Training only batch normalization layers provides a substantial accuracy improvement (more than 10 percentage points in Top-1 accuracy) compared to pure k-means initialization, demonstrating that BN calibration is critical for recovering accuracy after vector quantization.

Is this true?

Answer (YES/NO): YES